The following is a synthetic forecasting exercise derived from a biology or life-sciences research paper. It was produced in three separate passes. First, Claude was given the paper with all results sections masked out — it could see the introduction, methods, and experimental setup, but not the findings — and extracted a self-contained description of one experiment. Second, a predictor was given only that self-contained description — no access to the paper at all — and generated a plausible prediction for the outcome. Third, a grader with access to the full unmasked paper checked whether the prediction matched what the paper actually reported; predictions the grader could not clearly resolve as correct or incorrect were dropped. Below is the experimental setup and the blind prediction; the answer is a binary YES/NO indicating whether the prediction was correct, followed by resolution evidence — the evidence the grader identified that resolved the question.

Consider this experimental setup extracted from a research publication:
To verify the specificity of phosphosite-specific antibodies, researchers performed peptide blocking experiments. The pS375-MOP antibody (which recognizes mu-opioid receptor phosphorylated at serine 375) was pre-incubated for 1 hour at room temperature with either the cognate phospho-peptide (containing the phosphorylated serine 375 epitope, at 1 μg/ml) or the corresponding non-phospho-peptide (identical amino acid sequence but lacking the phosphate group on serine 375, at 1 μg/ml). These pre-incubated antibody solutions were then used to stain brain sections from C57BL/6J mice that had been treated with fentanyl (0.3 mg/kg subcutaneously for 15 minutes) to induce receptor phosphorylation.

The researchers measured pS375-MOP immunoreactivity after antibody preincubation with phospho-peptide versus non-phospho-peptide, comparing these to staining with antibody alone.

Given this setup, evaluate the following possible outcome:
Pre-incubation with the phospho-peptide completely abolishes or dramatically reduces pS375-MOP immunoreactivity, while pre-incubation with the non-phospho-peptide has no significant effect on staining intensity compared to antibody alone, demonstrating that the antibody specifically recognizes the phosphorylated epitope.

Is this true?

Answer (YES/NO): YES